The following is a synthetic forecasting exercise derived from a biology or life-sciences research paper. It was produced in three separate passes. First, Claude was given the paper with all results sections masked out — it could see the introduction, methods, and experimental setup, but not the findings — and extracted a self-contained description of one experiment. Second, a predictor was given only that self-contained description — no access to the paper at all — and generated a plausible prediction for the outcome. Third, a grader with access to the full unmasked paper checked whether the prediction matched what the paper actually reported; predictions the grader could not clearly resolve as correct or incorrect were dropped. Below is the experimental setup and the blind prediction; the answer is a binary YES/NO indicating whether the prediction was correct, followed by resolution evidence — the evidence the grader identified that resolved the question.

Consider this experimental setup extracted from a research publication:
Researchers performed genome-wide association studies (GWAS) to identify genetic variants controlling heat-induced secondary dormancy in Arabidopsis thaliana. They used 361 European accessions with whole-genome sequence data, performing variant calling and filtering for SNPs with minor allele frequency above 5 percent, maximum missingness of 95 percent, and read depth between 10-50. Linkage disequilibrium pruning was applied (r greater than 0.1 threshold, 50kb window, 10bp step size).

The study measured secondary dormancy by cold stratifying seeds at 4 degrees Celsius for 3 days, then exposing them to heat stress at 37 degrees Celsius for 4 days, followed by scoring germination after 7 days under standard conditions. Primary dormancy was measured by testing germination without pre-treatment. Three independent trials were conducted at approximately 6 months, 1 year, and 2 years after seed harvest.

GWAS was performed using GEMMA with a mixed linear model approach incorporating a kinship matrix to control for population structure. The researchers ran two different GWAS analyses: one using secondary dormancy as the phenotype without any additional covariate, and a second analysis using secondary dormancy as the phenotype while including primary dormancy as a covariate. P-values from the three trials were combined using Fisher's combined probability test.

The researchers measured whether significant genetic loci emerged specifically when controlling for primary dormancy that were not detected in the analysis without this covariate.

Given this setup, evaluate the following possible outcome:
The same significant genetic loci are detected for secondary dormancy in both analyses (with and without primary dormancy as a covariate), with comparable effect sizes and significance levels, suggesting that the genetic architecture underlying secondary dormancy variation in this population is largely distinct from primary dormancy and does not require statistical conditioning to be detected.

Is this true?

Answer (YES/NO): NO